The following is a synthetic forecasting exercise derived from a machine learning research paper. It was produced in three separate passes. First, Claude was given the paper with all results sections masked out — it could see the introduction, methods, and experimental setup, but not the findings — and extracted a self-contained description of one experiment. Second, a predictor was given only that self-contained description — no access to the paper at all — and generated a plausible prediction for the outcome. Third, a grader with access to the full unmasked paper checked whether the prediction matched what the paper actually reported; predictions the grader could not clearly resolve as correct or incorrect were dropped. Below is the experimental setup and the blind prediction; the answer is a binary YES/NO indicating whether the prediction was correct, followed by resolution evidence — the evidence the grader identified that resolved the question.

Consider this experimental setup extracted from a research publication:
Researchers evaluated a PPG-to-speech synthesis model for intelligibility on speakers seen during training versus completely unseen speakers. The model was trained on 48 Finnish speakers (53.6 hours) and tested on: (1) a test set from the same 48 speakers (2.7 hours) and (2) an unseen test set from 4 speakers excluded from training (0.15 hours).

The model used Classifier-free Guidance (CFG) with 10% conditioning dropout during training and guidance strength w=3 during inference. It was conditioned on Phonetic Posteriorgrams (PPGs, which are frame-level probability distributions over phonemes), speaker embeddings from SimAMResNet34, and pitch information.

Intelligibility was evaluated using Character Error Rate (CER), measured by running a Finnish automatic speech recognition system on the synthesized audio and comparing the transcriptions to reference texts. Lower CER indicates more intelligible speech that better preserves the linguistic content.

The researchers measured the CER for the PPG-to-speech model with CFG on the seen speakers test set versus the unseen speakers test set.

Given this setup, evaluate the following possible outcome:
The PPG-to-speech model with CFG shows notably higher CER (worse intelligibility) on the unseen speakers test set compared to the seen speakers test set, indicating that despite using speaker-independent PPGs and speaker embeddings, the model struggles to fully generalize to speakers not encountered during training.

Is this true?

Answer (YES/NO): NO